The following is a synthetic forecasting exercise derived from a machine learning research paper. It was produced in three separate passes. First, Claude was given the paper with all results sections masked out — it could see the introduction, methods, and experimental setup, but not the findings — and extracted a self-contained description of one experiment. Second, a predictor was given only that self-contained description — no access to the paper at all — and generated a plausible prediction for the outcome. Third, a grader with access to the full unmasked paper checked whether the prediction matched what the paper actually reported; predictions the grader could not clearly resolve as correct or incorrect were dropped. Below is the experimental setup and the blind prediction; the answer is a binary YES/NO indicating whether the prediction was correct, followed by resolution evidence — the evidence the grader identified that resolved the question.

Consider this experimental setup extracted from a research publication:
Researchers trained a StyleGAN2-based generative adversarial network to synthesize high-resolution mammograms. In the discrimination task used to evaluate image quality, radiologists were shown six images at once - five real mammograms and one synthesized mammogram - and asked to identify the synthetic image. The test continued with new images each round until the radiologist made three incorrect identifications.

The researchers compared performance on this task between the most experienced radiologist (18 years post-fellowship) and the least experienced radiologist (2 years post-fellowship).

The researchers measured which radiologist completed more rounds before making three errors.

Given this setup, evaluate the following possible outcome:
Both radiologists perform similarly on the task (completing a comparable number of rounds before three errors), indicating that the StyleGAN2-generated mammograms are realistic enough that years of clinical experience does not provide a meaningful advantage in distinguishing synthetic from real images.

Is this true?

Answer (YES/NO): YES